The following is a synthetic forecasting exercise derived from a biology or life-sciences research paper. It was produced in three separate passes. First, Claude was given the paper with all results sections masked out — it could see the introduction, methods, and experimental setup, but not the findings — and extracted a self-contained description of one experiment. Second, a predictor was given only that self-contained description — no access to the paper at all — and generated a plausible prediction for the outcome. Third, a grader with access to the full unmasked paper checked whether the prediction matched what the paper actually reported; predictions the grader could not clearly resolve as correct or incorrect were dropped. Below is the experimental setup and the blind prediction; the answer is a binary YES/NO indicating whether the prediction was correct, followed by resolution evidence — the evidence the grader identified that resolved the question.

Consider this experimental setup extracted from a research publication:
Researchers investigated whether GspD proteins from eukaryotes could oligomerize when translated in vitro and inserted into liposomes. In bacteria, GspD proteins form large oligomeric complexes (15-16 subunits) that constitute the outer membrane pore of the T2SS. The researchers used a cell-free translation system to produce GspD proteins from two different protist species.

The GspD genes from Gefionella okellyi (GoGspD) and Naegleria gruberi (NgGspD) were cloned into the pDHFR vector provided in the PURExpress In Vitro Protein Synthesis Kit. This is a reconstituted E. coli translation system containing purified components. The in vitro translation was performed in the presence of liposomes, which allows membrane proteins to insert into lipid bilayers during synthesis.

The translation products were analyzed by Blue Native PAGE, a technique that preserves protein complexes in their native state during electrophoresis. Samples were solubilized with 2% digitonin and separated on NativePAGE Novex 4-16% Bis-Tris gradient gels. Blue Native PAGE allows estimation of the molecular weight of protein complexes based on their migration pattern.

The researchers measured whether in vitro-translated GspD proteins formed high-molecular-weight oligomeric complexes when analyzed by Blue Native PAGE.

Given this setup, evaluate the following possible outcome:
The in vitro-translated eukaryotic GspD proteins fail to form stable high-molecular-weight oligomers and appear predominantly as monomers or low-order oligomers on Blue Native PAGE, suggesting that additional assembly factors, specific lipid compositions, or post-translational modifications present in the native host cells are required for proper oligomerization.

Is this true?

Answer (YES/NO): NO